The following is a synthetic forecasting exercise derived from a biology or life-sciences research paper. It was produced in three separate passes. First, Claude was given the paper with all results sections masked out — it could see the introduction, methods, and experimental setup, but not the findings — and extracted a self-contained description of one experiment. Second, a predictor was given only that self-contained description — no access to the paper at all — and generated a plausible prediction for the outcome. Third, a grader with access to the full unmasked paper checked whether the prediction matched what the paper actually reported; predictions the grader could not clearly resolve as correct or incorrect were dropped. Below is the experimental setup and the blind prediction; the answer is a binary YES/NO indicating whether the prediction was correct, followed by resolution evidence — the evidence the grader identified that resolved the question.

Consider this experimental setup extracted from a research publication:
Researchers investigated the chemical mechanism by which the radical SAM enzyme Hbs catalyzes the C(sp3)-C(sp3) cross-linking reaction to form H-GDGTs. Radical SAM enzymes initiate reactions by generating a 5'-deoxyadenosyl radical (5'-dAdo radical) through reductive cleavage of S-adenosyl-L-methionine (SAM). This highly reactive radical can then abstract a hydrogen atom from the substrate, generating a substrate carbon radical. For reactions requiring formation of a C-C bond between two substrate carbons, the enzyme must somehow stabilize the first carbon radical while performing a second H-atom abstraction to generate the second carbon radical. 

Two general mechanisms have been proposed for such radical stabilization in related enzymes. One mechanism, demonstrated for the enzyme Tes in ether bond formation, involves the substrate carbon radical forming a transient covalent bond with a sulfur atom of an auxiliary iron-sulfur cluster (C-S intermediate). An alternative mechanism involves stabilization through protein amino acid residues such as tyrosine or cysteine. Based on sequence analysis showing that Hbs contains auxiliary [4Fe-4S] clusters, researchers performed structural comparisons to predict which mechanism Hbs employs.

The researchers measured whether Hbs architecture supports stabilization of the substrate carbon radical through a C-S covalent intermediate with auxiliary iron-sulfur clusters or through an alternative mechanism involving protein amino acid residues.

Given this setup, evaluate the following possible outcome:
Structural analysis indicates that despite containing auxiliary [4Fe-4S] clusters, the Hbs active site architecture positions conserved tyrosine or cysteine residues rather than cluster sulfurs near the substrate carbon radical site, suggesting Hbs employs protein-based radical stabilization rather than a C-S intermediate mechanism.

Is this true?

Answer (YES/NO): NO